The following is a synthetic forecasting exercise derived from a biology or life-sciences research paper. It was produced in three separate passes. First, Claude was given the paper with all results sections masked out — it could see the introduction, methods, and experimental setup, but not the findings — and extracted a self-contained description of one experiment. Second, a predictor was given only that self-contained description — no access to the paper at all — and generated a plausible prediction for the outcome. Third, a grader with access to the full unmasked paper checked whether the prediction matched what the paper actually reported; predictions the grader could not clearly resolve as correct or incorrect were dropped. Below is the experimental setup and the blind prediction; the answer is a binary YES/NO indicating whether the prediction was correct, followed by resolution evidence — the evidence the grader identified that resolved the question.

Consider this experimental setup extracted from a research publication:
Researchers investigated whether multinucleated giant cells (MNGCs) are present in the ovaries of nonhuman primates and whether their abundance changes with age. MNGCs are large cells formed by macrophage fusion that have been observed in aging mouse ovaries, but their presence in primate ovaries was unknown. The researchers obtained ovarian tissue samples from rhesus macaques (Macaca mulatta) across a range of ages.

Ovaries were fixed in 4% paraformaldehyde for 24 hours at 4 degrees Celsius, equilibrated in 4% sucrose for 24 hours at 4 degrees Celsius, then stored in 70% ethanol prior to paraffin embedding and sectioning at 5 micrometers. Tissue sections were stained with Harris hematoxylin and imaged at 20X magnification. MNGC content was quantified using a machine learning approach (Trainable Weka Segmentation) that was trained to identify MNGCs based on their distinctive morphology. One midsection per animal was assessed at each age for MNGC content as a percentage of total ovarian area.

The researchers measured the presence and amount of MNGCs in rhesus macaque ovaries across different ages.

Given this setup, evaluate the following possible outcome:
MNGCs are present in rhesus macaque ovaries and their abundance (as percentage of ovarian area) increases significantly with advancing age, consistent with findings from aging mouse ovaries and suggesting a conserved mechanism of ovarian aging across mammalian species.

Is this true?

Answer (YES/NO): NO